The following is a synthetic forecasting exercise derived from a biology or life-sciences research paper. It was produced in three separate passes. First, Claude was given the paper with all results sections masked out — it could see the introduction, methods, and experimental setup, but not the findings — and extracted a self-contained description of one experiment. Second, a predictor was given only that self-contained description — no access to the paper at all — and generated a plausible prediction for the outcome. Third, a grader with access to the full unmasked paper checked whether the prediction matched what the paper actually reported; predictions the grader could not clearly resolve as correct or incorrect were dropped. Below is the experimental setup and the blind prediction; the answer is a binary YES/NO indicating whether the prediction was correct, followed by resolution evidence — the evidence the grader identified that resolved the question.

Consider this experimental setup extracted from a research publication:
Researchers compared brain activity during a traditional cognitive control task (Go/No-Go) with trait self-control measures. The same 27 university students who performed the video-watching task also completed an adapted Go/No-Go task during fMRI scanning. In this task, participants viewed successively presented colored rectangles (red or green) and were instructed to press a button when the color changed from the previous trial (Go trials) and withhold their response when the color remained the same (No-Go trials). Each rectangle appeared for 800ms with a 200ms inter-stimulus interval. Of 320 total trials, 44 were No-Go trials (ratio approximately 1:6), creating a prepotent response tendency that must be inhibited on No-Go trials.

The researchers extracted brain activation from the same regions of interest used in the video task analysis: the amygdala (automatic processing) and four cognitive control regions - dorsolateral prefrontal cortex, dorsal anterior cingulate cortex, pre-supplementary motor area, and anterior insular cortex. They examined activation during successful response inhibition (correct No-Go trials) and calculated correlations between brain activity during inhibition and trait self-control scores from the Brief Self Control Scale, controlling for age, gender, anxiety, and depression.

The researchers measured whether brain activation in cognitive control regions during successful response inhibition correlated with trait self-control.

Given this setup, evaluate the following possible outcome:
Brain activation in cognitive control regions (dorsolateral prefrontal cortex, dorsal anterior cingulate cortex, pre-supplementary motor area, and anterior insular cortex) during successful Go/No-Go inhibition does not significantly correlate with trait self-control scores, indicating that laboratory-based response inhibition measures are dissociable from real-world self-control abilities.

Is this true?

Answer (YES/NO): NO